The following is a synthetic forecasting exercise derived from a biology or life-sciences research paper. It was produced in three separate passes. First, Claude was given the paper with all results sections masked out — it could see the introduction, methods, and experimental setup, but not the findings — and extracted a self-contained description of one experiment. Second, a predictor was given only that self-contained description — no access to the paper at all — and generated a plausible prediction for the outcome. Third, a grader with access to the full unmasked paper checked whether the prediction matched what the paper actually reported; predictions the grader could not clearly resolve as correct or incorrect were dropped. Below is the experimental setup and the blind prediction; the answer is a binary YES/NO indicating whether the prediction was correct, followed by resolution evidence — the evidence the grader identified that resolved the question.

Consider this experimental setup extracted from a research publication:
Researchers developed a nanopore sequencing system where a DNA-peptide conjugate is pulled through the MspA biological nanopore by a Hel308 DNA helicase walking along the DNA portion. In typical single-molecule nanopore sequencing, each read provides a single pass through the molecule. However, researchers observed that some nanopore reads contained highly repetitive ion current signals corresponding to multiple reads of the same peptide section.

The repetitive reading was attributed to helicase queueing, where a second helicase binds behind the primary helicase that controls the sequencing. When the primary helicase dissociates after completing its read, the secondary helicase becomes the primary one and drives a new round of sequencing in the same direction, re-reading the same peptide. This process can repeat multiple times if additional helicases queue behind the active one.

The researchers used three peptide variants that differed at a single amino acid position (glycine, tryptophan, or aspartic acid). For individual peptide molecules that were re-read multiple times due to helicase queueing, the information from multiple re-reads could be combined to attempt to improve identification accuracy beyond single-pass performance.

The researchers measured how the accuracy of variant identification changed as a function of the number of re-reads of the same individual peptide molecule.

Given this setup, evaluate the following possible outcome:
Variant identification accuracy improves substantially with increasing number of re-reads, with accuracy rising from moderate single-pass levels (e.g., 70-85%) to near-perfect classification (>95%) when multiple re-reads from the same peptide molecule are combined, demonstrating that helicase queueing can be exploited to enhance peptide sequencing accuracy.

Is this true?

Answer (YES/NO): YES